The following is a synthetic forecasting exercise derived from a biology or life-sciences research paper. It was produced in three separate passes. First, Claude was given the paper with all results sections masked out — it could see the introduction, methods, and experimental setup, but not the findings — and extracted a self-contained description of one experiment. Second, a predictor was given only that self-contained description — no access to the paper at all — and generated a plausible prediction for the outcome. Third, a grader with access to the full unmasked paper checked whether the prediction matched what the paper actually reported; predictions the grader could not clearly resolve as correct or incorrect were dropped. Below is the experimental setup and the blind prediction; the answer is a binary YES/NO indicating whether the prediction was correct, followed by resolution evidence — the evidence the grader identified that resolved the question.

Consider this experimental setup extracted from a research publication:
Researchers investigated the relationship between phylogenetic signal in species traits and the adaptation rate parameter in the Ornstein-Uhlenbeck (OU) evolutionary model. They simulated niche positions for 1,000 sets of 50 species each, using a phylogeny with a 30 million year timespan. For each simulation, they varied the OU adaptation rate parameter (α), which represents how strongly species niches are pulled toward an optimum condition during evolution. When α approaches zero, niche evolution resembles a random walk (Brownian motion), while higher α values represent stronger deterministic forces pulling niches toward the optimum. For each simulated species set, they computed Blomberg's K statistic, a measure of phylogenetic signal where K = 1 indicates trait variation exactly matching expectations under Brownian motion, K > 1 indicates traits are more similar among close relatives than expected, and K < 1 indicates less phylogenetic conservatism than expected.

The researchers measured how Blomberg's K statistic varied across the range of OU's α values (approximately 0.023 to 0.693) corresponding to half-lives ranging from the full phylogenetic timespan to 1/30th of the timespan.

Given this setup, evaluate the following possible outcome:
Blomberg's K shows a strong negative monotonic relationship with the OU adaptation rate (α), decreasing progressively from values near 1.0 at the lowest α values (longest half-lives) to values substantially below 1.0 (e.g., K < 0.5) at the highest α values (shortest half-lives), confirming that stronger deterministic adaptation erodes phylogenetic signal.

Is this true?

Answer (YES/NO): NO